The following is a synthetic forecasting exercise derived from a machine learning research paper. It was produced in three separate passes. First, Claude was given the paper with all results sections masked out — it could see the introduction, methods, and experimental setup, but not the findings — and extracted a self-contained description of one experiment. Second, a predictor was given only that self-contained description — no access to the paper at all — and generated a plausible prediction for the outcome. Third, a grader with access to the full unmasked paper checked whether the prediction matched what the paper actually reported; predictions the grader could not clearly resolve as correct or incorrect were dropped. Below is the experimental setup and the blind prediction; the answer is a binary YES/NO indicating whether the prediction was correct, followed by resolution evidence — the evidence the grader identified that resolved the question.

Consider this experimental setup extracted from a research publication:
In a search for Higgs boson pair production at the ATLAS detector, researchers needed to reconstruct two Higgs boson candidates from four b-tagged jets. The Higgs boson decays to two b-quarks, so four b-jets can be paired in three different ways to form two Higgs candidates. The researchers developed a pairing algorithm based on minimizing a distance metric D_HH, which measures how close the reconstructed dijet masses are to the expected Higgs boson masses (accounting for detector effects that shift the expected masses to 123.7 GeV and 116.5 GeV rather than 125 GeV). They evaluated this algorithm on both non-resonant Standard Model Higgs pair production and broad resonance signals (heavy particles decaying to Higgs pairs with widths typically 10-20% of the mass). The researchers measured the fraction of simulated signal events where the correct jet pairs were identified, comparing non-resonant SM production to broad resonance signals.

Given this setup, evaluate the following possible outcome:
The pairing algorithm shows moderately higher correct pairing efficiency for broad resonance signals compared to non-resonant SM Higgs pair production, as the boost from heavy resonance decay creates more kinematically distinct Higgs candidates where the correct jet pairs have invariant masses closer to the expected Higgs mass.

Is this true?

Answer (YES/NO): YES